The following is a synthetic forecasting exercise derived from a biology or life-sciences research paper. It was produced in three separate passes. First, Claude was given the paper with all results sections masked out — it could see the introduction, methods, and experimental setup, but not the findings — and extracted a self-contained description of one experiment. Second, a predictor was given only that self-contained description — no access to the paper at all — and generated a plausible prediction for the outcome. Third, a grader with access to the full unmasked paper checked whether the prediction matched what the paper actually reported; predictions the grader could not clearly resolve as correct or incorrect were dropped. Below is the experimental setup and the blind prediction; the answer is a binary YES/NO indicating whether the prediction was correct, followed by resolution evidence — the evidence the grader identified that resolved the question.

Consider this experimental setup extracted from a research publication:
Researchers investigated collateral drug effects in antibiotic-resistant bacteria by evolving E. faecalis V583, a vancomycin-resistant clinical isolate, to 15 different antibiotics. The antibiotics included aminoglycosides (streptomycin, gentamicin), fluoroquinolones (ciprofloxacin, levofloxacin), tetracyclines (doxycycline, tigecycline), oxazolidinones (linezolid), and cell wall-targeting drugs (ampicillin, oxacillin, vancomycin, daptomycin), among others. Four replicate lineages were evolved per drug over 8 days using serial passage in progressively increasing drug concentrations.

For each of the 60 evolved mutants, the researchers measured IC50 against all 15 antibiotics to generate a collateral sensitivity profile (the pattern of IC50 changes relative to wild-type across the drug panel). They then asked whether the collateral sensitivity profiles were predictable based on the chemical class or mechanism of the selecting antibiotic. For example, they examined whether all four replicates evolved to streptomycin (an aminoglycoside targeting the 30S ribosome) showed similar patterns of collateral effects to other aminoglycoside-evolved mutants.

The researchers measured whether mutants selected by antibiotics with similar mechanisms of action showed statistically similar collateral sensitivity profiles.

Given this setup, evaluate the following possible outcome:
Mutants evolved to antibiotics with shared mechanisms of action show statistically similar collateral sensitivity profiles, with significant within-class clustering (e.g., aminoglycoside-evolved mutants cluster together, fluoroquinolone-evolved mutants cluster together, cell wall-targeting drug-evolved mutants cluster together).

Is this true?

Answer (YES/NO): YES